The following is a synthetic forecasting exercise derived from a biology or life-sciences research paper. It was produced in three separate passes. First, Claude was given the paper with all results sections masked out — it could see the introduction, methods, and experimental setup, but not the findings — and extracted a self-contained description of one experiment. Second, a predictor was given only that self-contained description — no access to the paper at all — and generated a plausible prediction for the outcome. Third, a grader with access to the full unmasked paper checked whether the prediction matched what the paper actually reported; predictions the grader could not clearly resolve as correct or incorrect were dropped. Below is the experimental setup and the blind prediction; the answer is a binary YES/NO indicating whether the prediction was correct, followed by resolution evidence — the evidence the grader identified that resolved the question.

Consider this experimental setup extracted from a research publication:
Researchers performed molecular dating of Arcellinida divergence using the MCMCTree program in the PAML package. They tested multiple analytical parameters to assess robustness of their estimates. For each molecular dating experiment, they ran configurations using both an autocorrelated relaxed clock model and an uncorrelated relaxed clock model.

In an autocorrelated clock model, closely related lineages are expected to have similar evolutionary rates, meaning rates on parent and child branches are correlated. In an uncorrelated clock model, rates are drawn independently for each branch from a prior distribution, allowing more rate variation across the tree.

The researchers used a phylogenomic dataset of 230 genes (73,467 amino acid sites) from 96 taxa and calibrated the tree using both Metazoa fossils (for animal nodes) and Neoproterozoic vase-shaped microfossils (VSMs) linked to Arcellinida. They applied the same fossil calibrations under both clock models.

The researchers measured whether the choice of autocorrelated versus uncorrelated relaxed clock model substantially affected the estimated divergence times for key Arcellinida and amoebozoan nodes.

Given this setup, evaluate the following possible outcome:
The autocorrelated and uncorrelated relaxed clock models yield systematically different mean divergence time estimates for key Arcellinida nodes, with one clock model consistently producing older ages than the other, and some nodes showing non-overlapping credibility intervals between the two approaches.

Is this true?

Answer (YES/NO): NO